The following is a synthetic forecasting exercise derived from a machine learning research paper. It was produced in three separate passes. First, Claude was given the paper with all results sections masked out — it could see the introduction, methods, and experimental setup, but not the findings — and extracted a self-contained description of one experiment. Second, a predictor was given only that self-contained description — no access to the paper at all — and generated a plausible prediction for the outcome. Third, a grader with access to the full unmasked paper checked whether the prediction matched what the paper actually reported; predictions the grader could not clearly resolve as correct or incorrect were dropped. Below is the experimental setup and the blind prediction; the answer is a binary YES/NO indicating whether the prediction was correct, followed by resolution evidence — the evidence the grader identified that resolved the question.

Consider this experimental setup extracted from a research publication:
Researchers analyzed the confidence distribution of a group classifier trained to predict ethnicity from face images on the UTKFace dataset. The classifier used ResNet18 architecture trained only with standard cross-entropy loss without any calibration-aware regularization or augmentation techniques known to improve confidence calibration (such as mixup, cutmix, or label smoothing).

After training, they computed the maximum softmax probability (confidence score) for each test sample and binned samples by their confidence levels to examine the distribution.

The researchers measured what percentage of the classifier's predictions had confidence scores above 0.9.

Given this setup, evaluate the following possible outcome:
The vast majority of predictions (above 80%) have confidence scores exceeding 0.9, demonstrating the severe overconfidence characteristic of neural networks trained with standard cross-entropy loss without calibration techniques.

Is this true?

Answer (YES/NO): NO